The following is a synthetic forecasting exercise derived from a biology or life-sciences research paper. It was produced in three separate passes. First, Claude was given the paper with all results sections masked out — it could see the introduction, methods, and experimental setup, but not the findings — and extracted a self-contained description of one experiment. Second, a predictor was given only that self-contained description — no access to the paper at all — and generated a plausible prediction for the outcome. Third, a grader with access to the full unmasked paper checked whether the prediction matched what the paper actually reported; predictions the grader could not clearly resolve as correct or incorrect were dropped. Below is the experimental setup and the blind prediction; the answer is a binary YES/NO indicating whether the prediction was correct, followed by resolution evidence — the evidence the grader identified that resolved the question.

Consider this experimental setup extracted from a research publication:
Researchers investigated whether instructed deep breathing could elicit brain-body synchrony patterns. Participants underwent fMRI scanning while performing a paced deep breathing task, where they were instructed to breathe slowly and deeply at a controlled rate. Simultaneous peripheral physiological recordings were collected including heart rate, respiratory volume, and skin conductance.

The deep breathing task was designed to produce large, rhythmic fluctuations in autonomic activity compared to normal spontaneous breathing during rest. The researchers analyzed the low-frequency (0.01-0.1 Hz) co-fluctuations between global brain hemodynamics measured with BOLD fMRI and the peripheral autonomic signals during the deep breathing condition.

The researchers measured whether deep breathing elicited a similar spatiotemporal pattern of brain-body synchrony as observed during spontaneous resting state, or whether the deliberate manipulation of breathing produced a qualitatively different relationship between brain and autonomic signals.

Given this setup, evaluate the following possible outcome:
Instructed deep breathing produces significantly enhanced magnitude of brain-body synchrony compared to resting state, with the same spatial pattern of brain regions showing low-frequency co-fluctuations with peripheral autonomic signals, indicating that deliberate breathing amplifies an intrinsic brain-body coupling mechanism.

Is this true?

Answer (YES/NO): YES